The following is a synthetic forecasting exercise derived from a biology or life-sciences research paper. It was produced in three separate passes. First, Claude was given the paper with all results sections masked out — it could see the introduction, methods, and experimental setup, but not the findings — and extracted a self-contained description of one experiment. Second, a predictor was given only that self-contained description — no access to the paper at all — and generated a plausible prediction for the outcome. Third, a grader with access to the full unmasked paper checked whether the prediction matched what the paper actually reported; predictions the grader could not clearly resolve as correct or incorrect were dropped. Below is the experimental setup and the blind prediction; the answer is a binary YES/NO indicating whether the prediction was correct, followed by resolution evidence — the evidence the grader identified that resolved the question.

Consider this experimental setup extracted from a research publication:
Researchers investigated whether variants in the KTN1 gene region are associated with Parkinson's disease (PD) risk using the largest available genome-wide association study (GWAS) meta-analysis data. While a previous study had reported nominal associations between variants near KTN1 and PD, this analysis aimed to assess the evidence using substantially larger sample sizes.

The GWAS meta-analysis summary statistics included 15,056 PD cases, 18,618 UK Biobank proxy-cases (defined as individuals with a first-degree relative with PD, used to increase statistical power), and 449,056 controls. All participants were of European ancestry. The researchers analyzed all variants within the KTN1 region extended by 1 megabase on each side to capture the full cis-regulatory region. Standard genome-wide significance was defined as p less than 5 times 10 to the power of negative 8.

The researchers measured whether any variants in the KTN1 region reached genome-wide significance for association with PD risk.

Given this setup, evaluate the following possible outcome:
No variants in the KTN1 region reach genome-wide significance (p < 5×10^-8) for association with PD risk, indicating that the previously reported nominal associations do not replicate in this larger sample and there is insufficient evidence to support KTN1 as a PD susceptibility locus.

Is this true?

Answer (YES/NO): YES